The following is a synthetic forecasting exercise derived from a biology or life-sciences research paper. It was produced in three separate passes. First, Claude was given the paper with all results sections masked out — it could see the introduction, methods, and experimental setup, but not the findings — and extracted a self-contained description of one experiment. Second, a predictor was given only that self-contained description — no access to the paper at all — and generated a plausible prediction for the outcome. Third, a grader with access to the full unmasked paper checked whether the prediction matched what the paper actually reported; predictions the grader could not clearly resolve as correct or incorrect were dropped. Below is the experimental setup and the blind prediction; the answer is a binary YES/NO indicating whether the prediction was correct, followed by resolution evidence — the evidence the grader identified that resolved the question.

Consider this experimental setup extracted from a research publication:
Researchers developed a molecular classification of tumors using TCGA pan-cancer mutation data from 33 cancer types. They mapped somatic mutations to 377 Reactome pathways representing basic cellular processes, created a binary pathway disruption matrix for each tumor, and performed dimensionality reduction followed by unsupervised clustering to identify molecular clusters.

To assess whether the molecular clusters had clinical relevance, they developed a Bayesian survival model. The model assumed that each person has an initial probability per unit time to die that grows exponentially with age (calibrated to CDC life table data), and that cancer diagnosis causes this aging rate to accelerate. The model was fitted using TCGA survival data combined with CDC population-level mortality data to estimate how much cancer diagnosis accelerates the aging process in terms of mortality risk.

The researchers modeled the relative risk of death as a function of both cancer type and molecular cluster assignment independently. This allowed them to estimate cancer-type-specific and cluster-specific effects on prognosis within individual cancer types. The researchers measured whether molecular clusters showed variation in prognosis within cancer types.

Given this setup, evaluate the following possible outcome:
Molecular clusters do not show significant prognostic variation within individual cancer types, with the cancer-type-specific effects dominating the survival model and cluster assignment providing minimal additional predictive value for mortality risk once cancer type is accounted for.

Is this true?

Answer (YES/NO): NO